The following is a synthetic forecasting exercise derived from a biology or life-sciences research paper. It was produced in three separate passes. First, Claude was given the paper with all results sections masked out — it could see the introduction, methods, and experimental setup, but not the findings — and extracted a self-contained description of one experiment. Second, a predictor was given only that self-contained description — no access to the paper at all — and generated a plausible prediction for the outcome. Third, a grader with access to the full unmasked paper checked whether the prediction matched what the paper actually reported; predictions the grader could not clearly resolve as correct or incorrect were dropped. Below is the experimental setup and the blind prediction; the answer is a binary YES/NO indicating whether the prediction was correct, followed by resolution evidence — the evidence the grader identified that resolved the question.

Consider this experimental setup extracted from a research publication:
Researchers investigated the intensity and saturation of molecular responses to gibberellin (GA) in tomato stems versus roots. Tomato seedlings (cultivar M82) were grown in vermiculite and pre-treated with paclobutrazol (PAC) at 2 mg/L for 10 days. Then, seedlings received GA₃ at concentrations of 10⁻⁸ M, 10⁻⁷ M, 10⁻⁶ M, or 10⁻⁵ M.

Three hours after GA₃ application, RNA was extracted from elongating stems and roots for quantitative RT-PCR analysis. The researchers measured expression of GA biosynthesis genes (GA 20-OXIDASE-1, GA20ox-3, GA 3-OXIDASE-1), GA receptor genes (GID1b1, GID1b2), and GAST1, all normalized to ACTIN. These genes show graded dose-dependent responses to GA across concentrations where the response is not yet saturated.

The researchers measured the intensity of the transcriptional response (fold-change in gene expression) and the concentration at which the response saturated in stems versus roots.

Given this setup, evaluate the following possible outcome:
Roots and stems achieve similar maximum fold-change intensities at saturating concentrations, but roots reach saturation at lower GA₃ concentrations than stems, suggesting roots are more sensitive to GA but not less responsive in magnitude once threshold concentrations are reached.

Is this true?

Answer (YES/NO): NO